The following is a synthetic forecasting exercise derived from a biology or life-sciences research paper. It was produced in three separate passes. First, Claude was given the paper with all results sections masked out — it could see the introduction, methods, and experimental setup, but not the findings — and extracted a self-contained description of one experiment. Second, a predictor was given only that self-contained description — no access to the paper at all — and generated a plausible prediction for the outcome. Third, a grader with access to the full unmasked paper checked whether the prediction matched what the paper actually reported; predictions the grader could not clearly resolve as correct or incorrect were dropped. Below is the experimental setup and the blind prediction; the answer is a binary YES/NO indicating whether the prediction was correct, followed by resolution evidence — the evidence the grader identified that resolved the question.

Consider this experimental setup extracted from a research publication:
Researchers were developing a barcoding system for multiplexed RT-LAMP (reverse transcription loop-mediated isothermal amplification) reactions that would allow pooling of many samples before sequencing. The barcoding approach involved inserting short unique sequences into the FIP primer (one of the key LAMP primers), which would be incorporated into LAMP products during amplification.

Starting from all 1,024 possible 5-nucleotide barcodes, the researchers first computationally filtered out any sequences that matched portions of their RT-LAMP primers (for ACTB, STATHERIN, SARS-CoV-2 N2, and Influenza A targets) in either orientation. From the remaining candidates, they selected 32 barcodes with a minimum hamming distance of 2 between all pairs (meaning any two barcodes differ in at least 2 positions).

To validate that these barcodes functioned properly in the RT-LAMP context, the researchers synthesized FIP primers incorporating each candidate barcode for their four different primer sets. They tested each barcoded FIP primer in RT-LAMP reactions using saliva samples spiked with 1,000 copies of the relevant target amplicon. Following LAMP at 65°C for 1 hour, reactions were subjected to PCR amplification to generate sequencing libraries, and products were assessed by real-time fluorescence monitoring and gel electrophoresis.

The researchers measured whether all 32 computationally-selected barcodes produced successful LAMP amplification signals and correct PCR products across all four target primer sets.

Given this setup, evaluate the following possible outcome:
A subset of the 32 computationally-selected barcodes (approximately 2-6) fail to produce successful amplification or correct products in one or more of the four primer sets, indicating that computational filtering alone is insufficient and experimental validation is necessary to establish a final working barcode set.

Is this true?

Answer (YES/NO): NO